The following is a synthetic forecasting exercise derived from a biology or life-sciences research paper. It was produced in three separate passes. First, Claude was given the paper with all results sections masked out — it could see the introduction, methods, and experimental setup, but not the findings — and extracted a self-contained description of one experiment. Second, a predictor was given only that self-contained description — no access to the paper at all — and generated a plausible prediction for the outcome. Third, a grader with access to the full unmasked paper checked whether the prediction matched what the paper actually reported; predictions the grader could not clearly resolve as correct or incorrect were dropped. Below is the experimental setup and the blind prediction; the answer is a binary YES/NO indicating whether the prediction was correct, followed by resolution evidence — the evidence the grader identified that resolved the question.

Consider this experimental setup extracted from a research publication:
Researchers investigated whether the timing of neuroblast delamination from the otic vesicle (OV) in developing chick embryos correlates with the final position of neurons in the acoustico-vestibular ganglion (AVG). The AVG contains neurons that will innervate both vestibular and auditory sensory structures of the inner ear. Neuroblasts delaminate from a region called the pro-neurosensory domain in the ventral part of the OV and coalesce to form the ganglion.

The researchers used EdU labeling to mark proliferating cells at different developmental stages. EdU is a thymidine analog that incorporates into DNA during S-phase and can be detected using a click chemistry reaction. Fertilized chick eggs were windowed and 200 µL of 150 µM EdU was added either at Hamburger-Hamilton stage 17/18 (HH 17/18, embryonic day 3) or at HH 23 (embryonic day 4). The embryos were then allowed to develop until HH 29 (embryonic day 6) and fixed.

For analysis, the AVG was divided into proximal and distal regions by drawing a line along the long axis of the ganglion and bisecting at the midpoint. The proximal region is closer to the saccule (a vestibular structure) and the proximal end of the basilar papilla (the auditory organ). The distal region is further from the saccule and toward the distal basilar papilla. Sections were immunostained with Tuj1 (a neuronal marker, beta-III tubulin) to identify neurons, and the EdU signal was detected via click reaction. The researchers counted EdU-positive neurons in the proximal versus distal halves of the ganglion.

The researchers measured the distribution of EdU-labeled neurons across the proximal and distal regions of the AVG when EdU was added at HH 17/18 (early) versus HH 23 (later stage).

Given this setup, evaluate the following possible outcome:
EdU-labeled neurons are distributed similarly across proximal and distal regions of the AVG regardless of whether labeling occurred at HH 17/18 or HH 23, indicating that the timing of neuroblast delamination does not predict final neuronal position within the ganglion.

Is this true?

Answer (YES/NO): NO